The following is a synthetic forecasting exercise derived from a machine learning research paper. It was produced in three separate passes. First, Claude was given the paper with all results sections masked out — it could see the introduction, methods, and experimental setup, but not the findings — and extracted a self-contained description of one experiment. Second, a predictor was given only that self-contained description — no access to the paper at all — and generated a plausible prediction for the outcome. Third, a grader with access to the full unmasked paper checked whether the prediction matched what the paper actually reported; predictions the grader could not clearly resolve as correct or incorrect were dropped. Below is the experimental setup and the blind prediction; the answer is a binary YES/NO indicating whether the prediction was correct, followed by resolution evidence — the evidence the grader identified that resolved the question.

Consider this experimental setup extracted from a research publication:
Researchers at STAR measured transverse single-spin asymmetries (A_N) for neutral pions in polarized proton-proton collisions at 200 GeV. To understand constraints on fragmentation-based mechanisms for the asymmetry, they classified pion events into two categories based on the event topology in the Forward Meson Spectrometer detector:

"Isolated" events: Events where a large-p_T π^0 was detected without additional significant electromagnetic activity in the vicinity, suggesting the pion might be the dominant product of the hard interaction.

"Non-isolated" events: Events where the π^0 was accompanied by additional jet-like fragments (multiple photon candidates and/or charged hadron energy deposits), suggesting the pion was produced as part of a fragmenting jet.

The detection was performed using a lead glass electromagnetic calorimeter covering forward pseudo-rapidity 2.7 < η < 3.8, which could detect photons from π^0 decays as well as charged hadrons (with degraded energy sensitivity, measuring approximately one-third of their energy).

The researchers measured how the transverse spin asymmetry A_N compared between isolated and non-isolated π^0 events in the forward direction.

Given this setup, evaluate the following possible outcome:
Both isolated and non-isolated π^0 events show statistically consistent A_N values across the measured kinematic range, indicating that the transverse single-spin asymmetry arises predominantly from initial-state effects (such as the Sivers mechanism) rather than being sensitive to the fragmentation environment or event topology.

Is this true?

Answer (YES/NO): NO